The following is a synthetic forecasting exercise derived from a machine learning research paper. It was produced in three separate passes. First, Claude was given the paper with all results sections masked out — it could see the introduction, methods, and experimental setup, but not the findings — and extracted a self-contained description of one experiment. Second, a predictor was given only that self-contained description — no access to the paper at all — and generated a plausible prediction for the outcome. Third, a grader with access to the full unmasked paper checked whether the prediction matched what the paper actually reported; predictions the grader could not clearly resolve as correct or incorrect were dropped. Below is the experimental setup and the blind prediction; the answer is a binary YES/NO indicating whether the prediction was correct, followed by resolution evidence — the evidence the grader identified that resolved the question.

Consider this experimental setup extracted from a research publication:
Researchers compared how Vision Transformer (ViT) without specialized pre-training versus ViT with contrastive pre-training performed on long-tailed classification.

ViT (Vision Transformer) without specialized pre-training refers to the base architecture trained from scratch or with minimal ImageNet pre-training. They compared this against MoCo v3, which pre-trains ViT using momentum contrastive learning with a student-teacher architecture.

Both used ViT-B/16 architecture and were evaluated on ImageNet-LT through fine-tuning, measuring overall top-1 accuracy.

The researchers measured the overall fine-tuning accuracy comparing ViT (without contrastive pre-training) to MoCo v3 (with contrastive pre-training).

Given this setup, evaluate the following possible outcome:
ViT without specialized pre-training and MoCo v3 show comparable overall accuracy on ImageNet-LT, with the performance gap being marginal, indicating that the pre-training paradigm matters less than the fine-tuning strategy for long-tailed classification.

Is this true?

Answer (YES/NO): NO